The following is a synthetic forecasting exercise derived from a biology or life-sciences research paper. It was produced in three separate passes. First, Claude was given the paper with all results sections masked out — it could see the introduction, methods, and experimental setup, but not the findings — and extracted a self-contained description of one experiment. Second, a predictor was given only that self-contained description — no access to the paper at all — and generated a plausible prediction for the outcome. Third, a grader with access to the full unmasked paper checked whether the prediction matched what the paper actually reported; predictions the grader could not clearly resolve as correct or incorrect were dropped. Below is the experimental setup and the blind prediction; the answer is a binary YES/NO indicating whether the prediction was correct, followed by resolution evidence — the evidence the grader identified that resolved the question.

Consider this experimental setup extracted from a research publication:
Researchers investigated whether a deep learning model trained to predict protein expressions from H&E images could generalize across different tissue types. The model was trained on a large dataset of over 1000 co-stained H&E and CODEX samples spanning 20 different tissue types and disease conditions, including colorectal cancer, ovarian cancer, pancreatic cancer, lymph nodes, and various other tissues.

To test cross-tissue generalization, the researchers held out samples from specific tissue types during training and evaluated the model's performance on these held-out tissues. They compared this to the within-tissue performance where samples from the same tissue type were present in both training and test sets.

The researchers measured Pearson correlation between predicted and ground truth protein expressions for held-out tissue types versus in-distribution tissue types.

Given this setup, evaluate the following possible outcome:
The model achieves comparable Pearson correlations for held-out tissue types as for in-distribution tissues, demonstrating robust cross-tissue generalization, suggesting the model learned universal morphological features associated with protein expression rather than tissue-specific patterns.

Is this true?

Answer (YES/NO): YES